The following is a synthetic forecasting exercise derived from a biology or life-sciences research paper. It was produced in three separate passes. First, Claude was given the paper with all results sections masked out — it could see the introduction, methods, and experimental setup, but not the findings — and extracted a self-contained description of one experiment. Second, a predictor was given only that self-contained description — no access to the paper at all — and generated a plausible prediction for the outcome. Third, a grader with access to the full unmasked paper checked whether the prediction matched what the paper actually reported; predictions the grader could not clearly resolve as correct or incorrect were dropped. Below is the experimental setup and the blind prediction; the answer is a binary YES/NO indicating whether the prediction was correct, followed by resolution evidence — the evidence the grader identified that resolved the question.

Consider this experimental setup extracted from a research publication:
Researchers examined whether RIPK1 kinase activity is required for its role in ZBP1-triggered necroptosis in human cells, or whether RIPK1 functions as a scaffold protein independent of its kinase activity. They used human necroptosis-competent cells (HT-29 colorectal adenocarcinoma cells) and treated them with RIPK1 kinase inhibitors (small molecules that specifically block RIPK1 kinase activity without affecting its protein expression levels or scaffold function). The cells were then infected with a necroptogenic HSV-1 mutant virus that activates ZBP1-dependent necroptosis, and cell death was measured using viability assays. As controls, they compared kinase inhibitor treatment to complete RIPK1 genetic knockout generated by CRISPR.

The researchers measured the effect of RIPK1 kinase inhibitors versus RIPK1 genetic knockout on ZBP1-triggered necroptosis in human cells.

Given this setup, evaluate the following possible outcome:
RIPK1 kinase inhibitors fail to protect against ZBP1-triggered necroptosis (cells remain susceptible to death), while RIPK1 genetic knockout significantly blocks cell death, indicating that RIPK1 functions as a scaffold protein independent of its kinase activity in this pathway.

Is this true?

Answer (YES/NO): NO